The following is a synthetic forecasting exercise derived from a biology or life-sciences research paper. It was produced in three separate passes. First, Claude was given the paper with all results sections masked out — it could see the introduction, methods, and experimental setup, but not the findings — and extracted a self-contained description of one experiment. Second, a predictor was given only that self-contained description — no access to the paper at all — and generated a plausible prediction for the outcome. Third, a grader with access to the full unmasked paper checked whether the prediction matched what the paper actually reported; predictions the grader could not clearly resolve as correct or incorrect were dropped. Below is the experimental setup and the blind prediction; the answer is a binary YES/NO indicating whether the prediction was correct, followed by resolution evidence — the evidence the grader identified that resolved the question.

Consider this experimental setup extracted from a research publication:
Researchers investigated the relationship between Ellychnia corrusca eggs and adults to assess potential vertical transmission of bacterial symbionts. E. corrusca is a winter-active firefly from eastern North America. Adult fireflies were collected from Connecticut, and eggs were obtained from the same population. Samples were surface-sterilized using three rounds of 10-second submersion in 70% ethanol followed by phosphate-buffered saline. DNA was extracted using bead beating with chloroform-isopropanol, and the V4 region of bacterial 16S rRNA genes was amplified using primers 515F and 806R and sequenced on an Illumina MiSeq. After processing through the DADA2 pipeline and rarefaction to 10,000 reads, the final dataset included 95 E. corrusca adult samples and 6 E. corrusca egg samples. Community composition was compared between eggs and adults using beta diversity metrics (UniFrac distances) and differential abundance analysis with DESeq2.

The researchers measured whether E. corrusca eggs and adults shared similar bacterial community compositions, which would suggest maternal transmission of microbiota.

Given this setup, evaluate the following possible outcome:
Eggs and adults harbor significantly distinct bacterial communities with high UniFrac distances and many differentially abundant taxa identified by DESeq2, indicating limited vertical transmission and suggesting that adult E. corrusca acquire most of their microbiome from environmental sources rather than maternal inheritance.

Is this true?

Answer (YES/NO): YES